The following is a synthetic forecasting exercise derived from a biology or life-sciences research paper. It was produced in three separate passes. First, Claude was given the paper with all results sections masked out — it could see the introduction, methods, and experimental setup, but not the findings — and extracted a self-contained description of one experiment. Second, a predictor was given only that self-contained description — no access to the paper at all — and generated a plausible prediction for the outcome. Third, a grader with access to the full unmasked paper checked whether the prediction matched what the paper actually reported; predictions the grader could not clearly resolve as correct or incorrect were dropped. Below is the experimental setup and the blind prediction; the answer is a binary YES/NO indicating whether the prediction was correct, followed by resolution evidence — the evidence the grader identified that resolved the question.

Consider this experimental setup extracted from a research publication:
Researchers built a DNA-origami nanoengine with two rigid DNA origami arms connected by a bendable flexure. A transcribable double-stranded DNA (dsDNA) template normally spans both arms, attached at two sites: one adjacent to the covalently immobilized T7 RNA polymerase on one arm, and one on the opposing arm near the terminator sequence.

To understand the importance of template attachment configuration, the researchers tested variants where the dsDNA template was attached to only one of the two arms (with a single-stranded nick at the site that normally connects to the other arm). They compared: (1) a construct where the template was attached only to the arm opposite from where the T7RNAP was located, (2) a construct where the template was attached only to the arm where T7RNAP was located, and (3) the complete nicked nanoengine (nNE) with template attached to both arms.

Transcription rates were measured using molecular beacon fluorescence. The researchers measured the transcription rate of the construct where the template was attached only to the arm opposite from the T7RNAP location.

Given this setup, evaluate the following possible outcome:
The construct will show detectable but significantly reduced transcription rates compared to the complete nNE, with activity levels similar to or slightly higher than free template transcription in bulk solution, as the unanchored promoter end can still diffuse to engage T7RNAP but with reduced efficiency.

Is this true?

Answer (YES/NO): NO